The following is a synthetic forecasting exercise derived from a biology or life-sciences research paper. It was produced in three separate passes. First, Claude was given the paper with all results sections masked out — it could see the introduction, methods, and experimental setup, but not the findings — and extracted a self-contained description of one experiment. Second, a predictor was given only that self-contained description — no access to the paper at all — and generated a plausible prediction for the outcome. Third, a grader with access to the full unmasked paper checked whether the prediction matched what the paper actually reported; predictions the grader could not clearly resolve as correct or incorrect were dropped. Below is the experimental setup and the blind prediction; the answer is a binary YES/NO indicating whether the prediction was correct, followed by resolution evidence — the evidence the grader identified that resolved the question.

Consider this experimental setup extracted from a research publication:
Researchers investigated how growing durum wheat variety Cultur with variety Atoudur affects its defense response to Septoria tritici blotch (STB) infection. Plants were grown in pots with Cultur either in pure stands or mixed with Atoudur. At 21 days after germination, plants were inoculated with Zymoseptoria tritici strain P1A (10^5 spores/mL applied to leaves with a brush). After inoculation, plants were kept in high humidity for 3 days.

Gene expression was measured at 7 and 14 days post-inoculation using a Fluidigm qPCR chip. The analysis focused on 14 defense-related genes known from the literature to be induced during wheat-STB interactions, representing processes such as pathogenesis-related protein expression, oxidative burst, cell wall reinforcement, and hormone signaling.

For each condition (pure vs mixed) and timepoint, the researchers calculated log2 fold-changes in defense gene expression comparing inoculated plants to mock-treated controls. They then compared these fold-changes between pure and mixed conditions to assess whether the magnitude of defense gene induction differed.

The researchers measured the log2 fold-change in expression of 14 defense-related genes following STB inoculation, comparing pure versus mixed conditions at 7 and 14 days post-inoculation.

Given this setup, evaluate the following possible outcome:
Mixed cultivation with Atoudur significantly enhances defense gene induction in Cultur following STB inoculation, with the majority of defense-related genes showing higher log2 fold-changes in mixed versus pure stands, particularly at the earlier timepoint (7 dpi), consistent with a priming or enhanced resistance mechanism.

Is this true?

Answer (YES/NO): NO